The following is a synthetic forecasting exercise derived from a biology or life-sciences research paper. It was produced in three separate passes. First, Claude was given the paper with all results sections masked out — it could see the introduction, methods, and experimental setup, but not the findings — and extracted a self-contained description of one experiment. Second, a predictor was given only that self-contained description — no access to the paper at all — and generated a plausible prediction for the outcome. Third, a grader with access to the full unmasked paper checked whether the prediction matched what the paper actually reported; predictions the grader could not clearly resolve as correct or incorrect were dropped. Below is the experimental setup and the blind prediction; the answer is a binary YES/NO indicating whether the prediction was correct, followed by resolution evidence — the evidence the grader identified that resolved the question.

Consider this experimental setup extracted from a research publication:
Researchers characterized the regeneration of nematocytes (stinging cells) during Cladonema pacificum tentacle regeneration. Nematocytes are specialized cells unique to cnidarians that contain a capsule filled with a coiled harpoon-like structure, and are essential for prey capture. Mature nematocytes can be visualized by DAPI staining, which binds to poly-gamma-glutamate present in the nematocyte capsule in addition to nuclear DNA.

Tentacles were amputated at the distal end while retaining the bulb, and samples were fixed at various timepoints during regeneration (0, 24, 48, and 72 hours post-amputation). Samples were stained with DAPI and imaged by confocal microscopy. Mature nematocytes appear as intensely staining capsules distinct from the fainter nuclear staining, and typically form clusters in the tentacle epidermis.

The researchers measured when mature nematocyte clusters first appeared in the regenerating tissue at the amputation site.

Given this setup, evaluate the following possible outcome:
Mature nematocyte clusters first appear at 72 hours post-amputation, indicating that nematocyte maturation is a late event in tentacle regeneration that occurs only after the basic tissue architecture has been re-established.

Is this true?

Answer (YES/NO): NO